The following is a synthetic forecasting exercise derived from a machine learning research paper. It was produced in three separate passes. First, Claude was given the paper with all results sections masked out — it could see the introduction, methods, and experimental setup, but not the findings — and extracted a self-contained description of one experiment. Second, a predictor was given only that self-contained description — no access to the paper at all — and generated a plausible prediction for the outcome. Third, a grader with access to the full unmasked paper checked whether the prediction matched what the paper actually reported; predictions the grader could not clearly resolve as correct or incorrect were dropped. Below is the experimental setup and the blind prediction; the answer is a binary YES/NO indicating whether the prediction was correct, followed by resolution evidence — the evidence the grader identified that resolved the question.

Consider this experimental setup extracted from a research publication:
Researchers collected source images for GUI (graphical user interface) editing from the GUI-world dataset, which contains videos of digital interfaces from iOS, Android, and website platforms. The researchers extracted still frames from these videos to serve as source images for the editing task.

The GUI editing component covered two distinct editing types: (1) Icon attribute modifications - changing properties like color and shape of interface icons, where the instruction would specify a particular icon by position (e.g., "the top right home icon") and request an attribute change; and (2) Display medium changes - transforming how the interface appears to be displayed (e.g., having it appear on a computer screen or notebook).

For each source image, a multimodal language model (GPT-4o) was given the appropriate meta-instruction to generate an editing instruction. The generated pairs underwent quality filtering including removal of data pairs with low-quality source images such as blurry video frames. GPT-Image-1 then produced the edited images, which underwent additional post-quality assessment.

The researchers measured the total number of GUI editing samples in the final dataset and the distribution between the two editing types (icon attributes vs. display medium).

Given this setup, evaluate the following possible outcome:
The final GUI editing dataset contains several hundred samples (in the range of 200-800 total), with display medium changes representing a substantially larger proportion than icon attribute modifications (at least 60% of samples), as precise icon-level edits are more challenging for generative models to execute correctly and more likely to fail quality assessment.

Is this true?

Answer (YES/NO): NO